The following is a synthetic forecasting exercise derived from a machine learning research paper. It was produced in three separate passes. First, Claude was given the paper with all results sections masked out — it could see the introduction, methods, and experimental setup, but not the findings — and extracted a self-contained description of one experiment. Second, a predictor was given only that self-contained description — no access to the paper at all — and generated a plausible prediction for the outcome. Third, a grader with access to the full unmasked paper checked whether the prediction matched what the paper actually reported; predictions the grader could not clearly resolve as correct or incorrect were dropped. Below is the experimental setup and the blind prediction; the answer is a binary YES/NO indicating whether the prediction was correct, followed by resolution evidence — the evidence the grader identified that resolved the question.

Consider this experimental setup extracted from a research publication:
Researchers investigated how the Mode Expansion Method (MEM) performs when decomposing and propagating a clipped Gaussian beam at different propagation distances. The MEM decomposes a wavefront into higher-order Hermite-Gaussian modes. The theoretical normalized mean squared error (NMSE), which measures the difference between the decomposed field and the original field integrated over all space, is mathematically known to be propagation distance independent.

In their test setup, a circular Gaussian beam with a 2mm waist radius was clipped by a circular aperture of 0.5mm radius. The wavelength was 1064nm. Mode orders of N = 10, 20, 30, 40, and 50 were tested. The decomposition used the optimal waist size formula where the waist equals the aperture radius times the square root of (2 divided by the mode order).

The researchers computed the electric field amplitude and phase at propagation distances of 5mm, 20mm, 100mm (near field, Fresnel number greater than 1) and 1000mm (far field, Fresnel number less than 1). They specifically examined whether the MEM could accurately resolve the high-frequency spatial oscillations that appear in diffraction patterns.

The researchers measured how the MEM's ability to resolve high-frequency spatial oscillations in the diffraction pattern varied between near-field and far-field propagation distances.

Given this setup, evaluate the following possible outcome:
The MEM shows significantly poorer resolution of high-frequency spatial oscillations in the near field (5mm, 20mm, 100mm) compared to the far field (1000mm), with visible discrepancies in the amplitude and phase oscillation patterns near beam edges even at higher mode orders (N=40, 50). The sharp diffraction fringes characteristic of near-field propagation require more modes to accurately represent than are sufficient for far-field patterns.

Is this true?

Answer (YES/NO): YES